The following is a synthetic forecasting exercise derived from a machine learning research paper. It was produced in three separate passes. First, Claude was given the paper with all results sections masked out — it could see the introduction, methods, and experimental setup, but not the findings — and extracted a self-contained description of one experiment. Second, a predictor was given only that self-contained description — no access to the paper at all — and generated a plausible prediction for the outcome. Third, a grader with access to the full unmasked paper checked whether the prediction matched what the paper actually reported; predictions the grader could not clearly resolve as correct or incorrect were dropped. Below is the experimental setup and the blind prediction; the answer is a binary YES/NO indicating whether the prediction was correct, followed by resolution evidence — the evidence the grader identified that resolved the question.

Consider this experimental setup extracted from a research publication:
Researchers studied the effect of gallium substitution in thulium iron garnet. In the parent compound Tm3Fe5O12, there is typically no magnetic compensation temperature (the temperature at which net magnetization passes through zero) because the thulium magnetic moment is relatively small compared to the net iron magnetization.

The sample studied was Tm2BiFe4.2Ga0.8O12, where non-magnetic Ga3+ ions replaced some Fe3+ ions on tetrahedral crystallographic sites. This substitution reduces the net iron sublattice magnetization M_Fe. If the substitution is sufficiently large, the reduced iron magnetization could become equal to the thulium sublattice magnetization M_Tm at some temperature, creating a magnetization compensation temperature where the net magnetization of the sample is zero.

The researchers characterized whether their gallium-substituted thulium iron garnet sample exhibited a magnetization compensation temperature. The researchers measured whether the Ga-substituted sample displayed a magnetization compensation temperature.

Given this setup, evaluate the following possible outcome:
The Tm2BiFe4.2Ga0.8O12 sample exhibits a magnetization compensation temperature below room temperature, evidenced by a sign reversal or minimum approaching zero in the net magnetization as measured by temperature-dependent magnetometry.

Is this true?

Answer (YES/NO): NO